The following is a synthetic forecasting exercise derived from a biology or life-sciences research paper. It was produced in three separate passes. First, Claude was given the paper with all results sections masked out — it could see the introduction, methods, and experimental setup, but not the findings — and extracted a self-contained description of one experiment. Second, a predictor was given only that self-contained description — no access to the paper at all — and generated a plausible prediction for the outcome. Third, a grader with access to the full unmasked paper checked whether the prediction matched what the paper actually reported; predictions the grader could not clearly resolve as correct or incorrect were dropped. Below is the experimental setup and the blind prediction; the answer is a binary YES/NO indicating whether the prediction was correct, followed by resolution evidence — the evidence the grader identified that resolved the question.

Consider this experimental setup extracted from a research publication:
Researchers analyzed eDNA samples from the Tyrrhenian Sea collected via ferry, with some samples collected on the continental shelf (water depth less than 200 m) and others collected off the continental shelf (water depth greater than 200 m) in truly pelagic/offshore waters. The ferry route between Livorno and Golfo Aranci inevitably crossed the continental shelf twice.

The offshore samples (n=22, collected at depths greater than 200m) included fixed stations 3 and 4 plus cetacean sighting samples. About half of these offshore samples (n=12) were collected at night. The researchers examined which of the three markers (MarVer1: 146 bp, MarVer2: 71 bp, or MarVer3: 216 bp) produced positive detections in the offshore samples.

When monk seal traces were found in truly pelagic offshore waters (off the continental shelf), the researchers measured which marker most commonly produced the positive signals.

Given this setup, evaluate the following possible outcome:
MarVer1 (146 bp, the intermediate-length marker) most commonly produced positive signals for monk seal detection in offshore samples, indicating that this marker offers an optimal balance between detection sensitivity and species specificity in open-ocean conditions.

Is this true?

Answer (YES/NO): NO